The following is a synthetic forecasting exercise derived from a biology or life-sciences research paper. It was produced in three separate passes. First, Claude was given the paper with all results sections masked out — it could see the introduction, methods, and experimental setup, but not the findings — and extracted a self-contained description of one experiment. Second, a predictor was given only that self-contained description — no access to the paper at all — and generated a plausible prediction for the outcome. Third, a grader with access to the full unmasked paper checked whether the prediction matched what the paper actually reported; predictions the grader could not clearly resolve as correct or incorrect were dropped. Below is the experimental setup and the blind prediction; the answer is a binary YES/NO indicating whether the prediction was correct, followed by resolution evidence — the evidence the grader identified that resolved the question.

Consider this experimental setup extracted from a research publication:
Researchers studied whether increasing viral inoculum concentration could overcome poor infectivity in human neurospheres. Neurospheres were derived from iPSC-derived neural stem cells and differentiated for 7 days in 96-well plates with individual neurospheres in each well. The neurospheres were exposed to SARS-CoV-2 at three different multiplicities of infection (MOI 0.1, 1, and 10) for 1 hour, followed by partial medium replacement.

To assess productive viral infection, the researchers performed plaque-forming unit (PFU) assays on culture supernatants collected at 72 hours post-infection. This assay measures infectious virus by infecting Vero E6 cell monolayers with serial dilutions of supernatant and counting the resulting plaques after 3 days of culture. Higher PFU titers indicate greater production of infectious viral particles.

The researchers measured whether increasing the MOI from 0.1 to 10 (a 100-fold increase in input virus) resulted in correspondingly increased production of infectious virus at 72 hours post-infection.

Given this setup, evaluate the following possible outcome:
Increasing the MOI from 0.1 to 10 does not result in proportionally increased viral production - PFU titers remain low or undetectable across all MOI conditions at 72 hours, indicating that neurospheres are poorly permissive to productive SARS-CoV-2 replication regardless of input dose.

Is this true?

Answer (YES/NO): YES